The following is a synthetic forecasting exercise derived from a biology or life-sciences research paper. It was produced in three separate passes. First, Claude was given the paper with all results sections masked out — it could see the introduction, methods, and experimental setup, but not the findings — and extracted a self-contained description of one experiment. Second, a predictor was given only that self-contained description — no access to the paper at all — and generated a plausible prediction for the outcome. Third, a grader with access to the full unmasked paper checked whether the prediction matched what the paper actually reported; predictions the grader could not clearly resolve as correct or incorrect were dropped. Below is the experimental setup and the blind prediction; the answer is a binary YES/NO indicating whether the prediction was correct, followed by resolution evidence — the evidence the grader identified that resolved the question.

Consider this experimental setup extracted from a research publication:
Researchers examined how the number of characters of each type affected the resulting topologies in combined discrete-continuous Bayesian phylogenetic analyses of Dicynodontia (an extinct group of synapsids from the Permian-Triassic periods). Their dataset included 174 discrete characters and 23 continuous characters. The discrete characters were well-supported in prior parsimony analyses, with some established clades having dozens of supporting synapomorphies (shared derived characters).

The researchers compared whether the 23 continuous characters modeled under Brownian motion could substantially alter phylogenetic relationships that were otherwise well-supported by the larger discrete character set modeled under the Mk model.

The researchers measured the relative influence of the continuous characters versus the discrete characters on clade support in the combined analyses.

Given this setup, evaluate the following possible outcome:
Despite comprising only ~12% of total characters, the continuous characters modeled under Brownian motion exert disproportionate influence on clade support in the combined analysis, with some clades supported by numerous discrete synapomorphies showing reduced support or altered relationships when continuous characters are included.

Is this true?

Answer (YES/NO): YES